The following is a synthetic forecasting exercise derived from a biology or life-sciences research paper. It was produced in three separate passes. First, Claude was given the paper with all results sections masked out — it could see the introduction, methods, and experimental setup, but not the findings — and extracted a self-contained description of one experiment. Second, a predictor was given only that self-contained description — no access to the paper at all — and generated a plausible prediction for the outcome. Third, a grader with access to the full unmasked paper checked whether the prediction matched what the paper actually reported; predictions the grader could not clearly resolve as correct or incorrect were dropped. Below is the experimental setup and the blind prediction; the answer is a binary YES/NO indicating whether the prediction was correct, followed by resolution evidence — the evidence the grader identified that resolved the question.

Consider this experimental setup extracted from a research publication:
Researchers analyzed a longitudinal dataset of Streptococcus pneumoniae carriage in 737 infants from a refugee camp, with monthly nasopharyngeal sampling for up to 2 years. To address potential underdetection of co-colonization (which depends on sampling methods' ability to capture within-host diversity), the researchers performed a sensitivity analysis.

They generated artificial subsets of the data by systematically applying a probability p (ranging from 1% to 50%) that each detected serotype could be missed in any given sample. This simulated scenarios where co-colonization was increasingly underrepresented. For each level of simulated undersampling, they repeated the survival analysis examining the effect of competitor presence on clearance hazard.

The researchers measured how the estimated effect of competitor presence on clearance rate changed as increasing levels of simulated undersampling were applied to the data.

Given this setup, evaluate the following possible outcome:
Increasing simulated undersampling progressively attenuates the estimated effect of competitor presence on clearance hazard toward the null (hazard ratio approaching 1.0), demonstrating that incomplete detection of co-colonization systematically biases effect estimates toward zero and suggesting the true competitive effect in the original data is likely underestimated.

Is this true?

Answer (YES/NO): NO